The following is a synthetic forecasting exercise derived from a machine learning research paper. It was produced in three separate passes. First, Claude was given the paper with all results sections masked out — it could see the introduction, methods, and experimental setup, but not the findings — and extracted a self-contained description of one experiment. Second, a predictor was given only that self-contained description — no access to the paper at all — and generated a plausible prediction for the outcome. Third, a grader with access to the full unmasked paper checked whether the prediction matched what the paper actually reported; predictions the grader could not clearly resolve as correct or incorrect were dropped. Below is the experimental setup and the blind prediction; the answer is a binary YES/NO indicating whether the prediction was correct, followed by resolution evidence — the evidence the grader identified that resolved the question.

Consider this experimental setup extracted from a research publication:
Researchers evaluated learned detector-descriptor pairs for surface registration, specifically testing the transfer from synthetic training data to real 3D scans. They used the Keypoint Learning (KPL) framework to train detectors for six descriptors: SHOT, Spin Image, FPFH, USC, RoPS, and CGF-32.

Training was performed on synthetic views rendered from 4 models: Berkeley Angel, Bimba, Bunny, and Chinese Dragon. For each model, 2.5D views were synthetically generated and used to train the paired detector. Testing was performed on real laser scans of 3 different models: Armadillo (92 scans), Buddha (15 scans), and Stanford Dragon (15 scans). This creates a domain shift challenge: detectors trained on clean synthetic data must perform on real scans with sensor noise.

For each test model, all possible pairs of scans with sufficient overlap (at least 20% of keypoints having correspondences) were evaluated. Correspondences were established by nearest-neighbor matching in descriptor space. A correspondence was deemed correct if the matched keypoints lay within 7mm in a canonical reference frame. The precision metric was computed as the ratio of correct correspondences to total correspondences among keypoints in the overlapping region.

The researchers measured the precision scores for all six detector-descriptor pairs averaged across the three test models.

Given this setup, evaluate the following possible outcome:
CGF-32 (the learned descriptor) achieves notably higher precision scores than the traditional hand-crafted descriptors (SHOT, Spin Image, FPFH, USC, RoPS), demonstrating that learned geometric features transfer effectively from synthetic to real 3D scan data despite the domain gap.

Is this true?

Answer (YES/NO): NO